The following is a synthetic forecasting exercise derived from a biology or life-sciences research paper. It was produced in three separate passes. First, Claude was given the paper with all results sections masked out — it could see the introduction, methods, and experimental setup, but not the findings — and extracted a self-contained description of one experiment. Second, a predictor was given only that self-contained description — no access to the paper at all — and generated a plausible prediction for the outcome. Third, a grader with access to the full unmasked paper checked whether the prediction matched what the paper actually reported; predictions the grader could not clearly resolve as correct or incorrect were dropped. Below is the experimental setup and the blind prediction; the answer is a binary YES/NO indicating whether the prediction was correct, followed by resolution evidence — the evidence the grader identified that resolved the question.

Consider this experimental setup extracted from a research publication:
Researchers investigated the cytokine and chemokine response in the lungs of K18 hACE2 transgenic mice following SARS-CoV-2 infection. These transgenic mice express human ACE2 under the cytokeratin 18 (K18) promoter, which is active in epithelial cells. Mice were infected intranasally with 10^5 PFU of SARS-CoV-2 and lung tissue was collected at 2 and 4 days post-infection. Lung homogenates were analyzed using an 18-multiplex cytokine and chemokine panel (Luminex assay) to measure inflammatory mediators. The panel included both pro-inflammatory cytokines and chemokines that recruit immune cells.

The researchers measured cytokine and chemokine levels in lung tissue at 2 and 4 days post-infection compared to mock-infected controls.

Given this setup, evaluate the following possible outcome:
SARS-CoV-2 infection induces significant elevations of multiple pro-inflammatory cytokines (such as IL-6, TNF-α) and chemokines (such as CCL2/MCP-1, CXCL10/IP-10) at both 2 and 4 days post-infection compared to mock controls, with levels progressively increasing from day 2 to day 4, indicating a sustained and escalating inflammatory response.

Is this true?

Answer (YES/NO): NO